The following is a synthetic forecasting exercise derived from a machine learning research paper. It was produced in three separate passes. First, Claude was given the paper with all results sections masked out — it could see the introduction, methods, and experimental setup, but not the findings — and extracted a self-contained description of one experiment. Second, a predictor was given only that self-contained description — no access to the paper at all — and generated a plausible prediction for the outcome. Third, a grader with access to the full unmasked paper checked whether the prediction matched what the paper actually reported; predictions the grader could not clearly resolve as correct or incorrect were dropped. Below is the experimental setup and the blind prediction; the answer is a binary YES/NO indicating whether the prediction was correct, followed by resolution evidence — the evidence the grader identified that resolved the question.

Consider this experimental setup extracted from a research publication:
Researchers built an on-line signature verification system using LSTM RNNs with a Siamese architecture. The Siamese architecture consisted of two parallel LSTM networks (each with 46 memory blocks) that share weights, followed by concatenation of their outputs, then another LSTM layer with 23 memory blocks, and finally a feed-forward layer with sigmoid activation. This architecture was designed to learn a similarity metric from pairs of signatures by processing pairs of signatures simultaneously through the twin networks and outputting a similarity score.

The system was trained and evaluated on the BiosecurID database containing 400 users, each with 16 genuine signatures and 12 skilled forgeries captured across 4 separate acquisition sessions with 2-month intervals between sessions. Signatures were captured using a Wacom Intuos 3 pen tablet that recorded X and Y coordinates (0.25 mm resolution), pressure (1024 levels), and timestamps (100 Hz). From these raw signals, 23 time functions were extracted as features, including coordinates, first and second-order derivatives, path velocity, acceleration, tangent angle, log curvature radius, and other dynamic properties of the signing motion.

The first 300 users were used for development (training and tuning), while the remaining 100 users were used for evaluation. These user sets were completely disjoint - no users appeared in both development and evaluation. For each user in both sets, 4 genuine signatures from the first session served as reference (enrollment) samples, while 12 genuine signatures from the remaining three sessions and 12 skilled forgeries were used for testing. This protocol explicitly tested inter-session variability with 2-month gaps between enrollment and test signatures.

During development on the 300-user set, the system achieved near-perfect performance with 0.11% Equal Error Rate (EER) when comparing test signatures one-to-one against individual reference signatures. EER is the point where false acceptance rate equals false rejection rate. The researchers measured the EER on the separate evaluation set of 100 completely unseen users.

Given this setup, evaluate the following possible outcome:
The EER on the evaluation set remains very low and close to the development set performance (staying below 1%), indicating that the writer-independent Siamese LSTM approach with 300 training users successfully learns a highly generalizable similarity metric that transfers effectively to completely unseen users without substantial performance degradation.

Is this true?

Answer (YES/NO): NO